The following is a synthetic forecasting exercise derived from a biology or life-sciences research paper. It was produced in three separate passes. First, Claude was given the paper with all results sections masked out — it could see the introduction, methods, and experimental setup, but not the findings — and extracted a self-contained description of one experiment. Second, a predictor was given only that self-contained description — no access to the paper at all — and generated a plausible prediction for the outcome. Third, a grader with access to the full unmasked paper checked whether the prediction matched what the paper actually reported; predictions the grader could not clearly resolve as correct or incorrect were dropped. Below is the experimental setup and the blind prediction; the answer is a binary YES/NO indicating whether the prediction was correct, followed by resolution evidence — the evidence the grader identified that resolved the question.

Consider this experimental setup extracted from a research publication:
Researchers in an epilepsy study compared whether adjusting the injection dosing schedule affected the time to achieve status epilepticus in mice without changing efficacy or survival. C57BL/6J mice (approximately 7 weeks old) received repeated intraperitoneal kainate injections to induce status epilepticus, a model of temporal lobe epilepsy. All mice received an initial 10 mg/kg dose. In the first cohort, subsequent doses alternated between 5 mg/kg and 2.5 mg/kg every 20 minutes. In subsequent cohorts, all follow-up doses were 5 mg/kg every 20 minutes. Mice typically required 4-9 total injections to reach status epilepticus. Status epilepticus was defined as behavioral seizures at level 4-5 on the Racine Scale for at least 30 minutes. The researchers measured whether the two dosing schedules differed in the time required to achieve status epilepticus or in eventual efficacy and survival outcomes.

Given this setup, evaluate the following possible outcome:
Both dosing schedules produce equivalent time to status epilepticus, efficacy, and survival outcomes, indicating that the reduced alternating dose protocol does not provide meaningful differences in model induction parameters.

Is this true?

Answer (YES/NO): NO